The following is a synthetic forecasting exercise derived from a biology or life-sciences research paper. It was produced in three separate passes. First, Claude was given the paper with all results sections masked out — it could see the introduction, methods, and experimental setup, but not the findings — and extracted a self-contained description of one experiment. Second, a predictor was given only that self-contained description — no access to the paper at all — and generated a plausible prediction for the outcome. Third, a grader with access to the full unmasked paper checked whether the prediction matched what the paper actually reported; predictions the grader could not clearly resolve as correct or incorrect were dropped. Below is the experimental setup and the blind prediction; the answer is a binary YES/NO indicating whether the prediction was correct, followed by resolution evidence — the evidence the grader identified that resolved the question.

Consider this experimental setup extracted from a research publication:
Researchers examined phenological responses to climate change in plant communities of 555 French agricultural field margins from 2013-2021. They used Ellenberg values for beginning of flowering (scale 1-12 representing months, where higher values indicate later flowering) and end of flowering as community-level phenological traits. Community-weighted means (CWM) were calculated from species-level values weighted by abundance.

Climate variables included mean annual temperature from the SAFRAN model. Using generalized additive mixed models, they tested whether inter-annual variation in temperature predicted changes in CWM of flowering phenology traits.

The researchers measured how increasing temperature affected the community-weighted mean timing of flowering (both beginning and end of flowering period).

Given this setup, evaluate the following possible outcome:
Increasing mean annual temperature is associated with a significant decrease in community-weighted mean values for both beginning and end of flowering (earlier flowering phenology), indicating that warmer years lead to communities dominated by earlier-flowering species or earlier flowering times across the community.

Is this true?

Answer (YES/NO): NO